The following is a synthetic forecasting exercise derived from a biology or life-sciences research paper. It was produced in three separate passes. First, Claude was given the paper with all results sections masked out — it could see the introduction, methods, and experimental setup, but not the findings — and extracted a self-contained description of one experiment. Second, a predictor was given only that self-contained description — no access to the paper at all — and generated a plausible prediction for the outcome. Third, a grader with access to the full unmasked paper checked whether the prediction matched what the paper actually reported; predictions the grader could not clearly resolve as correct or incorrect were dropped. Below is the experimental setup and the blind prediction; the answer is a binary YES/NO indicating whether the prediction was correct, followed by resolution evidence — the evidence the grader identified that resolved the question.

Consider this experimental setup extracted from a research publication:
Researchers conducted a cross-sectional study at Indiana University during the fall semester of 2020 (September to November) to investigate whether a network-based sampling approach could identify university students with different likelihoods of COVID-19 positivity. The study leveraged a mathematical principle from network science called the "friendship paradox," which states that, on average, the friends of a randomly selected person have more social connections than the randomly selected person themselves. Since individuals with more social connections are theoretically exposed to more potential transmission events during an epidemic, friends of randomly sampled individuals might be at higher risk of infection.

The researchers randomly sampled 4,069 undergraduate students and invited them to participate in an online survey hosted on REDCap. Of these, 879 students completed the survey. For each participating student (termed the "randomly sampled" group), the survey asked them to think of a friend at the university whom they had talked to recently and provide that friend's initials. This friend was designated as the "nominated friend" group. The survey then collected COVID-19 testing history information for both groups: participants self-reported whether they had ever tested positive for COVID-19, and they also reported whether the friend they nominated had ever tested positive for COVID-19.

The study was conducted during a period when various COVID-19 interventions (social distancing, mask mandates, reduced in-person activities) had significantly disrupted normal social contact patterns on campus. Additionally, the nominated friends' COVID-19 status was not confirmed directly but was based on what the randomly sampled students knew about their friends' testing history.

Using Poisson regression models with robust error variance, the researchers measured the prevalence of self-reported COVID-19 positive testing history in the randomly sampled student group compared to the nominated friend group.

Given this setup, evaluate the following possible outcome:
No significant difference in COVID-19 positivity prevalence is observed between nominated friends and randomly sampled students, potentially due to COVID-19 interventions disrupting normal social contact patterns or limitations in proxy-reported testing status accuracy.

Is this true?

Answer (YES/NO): NO